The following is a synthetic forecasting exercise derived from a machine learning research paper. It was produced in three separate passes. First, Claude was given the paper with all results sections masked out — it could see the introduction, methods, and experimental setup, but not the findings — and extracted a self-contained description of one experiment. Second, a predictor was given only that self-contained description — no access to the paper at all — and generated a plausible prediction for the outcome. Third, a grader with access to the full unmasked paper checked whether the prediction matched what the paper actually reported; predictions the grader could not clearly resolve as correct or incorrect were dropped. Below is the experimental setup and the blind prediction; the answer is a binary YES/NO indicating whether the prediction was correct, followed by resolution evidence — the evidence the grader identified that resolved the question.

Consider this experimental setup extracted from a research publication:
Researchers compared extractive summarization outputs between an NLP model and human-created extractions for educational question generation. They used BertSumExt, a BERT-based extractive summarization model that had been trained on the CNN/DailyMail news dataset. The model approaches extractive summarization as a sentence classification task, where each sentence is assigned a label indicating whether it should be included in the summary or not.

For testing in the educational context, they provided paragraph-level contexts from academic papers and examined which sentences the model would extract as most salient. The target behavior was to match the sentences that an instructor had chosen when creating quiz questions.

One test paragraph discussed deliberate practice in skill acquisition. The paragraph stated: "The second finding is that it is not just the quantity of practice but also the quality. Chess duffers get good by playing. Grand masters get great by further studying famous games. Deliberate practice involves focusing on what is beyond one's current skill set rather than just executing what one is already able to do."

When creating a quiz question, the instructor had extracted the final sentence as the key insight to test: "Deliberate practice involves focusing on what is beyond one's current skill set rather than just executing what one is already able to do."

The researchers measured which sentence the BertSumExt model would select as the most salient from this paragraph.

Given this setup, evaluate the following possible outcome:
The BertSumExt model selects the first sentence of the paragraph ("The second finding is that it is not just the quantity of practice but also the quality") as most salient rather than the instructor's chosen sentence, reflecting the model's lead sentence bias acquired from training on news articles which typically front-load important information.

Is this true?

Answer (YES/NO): YES